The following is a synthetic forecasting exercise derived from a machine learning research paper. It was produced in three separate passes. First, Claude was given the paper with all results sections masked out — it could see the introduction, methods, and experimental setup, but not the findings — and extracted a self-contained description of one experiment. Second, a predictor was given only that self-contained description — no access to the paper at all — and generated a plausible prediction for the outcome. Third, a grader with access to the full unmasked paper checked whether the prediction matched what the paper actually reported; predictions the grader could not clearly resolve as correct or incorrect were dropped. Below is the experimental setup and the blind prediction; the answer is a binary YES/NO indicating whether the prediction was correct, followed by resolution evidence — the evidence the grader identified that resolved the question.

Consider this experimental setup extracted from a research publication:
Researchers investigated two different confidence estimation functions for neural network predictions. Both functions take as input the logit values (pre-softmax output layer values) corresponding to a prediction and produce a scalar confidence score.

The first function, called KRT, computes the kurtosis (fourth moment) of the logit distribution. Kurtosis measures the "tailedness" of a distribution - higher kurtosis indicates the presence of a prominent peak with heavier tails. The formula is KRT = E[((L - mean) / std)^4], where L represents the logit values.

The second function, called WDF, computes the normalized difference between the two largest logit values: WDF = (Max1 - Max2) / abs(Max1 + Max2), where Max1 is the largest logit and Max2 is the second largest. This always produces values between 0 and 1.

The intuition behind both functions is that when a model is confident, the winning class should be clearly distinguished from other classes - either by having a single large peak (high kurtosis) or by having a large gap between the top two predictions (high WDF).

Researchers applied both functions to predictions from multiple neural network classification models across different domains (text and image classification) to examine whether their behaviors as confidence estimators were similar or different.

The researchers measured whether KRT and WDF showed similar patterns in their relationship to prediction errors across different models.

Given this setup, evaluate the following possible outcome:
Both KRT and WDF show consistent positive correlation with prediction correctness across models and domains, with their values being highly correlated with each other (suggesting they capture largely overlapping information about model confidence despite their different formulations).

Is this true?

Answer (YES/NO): NO